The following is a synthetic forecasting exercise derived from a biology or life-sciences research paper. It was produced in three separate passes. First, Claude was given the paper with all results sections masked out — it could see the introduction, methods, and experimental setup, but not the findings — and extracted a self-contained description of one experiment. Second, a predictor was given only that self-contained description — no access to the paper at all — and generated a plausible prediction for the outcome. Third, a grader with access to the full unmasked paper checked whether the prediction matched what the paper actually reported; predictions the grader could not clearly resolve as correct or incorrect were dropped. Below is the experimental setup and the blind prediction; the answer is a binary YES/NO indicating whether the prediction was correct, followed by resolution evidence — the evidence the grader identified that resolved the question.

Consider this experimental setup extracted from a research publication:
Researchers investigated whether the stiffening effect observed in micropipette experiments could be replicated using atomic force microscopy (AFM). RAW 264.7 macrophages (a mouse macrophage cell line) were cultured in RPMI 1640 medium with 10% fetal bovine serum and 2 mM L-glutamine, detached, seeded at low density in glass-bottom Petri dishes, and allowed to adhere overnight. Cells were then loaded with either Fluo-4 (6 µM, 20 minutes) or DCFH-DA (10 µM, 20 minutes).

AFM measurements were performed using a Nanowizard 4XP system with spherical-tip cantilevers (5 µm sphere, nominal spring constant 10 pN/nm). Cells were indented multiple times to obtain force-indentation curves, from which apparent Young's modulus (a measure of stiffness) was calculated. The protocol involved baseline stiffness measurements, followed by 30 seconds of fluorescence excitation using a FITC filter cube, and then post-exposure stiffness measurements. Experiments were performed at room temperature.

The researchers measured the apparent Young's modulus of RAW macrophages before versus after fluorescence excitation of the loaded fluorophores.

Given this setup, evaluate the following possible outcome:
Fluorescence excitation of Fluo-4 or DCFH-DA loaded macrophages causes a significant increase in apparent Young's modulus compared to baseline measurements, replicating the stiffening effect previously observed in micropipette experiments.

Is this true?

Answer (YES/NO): NO